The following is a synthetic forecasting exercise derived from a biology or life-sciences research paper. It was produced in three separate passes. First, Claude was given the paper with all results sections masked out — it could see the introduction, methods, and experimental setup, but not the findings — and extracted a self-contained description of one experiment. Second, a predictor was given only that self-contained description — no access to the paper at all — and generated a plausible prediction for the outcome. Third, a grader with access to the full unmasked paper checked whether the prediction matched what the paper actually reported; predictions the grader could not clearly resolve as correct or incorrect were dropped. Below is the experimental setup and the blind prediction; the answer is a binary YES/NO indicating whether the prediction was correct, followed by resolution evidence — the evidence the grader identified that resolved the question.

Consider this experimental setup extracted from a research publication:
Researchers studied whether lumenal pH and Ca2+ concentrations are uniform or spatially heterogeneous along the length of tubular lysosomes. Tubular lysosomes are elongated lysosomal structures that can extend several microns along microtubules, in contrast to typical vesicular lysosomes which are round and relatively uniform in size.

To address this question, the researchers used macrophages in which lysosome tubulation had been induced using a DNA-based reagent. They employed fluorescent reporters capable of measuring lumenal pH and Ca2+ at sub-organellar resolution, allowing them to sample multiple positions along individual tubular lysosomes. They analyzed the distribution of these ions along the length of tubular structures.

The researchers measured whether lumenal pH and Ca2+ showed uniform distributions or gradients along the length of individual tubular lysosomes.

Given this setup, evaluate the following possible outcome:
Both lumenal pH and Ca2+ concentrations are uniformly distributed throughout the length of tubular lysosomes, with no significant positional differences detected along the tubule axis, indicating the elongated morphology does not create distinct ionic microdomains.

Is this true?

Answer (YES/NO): NO